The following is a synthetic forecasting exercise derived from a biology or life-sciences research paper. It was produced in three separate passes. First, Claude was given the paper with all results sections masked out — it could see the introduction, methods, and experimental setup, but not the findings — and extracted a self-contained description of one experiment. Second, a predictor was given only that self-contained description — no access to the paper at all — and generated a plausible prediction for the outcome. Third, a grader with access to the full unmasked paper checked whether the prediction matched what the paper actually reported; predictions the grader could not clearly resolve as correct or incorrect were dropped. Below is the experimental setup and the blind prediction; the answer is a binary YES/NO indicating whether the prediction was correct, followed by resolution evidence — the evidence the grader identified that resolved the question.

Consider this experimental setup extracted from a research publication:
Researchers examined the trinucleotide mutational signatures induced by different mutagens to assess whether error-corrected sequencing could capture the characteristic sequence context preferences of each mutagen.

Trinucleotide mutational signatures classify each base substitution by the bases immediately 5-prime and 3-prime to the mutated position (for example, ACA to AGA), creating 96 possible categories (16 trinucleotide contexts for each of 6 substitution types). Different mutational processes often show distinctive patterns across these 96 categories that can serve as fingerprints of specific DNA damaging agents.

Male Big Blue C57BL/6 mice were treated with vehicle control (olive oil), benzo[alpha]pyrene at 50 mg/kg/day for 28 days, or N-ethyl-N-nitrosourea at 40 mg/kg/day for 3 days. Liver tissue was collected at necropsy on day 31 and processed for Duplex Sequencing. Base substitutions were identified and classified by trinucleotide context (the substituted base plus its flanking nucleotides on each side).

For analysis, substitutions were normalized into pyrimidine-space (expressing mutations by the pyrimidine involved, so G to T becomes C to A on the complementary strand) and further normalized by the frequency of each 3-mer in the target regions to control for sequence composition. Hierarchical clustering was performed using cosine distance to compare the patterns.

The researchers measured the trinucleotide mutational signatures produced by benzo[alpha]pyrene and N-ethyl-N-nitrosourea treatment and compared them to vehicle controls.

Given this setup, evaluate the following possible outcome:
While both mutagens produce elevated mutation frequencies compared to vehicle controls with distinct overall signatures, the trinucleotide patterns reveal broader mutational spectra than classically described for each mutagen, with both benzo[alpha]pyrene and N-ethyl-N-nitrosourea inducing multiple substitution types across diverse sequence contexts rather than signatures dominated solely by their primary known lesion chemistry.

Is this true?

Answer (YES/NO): NO